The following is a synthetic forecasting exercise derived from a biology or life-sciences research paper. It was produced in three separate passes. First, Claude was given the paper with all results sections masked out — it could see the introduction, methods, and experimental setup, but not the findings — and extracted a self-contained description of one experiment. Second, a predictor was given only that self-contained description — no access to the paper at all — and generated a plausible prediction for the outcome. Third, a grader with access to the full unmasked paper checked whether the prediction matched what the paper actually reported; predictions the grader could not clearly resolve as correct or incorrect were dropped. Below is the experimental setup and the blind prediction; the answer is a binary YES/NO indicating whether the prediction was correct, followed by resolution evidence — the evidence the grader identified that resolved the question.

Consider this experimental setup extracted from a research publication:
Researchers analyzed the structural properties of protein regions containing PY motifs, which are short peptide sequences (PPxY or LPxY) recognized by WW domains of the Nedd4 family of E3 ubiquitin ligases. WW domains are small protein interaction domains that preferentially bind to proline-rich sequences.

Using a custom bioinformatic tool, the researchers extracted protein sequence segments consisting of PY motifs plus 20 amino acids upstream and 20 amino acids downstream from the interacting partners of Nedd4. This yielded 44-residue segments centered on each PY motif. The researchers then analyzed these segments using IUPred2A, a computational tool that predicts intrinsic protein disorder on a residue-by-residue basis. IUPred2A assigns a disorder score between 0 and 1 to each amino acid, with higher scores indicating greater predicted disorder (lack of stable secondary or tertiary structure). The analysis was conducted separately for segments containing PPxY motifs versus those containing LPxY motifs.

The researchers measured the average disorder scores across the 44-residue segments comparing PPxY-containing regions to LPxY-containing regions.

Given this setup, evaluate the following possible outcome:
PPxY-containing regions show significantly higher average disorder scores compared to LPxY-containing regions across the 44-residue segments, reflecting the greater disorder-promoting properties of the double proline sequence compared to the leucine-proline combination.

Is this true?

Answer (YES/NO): YES